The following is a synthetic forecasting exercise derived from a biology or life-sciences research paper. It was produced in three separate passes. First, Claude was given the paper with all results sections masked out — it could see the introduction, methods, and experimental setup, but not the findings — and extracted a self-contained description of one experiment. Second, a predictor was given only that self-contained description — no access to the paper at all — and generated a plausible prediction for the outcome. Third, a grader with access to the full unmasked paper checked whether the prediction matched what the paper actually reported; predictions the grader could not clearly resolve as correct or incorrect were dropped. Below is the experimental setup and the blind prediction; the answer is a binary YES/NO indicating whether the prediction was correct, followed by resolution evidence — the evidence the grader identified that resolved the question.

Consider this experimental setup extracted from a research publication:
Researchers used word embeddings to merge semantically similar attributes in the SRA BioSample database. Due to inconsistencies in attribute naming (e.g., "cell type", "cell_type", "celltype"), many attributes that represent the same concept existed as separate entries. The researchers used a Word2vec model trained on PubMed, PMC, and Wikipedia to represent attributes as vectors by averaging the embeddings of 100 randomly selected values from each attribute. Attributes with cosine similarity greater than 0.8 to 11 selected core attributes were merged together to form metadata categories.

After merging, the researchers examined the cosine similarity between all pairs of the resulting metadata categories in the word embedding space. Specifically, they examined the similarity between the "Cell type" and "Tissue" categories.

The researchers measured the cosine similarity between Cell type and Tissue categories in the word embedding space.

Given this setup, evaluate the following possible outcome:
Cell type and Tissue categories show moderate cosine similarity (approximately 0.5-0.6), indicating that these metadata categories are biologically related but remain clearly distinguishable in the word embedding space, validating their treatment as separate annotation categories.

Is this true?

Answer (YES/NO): NO